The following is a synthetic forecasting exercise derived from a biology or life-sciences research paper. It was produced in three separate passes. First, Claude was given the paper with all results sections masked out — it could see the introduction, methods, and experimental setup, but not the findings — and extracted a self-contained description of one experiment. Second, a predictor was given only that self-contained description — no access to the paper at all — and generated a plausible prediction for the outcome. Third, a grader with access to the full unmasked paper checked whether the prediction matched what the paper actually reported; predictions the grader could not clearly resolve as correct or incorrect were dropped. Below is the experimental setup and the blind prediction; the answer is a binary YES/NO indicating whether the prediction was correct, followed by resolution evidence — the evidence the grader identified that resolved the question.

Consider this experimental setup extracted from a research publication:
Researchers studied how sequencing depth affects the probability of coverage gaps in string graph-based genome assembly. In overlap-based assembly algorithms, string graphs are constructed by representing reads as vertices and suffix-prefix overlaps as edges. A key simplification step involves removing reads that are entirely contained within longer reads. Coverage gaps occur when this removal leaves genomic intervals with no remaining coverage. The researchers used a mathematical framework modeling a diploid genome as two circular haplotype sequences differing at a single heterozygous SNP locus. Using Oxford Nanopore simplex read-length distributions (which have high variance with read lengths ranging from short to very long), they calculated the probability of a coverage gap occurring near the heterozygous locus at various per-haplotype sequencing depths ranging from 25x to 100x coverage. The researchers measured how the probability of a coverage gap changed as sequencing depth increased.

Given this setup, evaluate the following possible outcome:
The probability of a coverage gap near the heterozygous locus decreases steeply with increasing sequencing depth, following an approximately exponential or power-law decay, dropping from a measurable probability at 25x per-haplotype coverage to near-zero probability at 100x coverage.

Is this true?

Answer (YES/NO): YES